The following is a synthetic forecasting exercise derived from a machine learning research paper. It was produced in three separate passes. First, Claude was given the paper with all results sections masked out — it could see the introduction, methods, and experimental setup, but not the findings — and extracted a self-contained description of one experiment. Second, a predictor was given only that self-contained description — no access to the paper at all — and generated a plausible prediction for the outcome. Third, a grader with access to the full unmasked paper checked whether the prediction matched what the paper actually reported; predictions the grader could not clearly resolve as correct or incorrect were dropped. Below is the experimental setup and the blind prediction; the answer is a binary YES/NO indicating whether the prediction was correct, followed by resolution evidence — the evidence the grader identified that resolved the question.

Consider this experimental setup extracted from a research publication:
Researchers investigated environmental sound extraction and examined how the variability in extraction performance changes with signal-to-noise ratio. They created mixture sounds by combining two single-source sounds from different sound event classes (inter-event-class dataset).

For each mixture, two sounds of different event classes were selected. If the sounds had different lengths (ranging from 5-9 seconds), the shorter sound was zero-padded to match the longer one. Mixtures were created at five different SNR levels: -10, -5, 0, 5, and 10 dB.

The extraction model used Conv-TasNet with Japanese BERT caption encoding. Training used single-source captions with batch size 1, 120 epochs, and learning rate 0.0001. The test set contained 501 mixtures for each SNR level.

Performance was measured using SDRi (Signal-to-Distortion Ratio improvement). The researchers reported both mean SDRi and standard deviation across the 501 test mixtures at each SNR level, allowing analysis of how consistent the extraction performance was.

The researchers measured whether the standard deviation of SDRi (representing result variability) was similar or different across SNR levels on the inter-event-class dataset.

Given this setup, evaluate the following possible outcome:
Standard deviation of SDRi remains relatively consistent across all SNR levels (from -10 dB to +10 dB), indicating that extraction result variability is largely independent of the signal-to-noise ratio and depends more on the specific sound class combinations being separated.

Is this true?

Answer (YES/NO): NO